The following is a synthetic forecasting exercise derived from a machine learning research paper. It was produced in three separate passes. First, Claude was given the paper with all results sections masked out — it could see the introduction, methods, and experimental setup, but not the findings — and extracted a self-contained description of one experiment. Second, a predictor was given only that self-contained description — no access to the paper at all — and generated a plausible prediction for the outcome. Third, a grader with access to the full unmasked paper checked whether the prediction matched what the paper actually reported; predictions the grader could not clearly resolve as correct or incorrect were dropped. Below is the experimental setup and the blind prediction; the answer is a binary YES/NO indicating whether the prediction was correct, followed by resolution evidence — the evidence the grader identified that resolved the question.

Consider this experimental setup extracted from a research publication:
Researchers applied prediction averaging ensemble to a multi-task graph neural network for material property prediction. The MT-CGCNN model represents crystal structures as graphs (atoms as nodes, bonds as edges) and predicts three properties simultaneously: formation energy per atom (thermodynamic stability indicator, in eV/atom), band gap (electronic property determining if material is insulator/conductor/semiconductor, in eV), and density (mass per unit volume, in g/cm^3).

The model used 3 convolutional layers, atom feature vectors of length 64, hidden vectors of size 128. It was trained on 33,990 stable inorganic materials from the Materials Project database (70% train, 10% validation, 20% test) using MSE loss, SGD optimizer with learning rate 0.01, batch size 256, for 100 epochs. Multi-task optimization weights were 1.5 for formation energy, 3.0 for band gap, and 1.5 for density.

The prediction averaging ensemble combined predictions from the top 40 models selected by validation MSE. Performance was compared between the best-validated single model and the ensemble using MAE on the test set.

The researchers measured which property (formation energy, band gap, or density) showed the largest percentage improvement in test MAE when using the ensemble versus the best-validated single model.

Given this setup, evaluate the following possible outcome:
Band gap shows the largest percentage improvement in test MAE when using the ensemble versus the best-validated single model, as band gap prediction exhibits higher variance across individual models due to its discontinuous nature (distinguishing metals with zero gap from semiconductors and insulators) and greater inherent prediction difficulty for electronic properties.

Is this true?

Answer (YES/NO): NO